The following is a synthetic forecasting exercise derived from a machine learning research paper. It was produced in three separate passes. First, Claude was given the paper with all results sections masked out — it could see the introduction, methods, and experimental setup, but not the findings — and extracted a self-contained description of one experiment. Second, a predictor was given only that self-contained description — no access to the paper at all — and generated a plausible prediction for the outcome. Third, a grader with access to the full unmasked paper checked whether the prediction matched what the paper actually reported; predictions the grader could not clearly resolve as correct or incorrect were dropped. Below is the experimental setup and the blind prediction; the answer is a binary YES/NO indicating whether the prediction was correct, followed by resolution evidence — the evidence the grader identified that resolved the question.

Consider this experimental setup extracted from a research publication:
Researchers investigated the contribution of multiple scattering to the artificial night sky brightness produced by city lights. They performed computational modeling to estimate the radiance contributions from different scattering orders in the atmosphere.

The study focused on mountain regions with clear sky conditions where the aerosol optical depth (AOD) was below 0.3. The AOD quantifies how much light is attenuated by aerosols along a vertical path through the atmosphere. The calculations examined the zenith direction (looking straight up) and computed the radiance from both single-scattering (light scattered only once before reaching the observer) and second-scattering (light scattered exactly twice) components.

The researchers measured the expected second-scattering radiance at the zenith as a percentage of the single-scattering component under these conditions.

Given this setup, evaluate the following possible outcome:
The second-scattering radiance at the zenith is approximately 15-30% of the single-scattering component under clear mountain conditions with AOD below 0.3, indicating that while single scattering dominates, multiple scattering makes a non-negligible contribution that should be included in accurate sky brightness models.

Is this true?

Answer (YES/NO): NO